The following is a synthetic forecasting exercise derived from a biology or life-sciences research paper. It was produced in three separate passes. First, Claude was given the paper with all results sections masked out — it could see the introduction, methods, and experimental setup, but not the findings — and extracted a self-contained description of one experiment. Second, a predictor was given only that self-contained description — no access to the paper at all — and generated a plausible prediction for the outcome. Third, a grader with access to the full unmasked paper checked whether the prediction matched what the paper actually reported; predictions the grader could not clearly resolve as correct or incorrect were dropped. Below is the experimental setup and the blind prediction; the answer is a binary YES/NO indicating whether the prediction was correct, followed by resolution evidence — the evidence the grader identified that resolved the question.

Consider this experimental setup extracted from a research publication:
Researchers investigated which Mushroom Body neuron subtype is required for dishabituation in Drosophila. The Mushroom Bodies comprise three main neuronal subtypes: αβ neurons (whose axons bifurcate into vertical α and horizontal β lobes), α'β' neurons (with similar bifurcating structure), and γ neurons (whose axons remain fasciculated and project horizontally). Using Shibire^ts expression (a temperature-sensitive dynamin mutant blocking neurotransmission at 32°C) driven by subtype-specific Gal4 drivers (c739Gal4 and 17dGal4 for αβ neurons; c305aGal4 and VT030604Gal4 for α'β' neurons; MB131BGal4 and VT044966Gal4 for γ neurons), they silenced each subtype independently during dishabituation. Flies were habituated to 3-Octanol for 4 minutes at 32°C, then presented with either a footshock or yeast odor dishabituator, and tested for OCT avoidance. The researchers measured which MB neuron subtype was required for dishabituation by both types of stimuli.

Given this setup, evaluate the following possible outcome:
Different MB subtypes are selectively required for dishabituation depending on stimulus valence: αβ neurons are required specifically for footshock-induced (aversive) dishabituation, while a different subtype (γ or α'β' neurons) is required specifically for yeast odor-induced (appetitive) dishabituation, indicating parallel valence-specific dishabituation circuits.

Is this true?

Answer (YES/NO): NO